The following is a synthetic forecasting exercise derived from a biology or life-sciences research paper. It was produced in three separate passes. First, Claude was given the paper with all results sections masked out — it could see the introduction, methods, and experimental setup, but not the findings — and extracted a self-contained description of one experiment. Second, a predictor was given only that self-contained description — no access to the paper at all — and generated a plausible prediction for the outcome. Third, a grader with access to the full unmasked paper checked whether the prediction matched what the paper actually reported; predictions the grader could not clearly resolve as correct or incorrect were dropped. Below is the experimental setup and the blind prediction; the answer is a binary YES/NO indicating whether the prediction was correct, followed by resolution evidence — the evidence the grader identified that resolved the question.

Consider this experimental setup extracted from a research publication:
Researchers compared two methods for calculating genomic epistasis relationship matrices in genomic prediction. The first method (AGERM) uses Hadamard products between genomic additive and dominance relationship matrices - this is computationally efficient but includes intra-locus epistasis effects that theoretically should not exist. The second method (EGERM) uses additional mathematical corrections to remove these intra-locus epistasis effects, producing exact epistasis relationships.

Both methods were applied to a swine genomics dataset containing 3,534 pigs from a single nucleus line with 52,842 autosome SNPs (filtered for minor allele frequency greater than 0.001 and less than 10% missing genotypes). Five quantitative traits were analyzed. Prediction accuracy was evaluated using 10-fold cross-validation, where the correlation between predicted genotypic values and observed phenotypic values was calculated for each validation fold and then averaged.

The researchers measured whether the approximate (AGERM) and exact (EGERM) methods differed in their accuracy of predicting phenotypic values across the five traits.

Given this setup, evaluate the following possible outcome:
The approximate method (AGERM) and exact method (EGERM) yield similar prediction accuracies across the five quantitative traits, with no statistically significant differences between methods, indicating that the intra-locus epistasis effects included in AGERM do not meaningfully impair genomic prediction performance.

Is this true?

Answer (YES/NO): YES